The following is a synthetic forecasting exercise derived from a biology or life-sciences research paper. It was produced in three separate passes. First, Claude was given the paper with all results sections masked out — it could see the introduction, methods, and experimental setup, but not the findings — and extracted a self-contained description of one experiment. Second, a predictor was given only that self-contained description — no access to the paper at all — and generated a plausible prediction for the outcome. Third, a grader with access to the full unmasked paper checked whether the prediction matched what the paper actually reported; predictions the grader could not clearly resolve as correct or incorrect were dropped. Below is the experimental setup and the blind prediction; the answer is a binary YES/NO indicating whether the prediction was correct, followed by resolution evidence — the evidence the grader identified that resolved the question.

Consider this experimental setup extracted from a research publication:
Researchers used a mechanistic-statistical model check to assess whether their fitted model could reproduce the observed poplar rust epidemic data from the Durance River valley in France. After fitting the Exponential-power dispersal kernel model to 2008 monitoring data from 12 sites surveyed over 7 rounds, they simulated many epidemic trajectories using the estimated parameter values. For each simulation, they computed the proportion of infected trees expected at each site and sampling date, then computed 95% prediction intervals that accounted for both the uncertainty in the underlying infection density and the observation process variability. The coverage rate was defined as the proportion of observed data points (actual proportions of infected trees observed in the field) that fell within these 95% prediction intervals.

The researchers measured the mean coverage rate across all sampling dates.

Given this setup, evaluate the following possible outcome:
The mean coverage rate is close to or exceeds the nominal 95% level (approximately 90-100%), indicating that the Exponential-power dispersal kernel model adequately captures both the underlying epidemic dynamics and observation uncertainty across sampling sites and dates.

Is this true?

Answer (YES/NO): NO